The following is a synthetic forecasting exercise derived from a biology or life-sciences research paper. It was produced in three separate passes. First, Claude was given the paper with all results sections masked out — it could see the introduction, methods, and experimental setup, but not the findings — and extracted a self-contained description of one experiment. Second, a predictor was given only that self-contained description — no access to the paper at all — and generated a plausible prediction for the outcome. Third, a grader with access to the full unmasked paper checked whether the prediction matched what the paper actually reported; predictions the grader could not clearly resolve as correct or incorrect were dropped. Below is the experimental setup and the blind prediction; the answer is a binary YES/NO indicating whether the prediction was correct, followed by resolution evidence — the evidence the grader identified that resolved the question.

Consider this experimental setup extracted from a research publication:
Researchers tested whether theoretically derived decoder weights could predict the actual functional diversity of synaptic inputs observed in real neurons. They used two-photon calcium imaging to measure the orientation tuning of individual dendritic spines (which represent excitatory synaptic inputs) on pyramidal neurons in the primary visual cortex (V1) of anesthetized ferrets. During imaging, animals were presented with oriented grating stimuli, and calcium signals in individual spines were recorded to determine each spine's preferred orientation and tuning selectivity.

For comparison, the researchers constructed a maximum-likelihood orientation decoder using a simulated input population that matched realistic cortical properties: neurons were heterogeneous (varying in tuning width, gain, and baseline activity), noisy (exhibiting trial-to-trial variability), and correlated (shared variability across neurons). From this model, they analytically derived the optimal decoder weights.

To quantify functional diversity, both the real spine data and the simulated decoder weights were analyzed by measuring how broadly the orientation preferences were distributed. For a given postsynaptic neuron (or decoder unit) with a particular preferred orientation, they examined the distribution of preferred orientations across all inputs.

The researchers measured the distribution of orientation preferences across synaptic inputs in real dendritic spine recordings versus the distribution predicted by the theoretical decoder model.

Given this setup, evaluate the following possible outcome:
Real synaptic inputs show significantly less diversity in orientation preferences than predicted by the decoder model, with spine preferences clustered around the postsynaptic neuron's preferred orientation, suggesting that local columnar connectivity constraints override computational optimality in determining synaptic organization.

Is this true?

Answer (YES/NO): NO